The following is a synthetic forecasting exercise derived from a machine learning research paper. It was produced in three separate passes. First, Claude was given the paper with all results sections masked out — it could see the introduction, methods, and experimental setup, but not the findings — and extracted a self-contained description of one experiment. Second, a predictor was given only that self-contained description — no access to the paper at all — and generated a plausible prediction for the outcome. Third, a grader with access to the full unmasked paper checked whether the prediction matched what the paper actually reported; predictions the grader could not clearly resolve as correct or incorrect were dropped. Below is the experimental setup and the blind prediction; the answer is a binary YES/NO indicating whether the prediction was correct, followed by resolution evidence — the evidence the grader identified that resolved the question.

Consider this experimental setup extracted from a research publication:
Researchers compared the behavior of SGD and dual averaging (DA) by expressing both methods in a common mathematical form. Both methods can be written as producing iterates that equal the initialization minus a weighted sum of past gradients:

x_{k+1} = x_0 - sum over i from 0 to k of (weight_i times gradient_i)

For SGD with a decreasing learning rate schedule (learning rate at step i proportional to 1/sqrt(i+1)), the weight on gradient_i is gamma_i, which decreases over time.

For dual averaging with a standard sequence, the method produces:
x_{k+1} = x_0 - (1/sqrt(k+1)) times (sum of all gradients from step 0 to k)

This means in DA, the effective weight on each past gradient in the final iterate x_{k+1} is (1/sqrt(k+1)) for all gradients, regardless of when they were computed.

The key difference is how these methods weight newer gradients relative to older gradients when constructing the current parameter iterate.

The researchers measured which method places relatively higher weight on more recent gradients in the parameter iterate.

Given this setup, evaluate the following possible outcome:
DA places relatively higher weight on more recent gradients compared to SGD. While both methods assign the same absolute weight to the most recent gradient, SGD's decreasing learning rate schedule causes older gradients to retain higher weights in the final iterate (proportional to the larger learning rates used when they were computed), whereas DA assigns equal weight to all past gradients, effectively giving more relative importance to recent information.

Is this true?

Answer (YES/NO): YES